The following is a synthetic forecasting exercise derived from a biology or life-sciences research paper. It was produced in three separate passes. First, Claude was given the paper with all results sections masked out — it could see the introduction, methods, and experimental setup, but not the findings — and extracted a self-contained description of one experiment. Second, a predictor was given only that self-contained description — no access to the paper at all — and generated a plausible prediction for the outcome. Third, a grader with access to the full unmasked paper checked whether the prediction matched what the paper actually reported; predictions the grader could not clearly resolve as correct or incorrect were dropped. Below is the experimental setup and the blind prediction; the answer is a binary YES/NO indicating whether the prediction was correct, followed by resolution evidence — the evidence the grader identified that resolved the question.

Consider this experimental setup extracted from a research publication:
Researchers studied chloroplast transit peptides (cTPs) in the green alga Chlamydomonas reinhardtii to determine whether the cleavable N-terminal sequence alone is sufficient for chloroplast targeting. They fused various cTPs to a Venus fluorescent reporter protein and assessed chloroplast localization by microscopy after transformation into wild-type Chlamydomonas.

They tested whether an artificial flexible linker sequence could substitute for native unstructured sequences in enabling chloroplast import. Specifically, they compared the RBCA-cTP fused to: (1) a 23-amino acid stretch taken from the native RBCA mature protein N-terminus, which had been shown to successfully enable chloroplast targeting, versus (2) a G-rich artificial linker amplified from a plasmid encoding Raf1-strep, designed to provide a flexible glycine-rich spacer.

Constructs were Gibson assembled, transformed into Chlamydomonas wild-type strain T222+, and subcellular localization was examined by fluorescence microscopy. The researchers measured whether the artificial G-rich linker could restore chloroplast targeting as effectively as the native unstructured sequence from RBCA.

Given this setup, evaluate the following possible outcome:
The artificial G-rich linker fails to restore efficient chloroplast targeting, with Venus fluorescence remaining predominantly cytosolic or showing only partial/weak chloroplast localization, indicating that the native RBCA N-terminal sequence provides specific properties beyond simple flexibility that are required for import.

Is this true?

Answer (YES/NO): YES